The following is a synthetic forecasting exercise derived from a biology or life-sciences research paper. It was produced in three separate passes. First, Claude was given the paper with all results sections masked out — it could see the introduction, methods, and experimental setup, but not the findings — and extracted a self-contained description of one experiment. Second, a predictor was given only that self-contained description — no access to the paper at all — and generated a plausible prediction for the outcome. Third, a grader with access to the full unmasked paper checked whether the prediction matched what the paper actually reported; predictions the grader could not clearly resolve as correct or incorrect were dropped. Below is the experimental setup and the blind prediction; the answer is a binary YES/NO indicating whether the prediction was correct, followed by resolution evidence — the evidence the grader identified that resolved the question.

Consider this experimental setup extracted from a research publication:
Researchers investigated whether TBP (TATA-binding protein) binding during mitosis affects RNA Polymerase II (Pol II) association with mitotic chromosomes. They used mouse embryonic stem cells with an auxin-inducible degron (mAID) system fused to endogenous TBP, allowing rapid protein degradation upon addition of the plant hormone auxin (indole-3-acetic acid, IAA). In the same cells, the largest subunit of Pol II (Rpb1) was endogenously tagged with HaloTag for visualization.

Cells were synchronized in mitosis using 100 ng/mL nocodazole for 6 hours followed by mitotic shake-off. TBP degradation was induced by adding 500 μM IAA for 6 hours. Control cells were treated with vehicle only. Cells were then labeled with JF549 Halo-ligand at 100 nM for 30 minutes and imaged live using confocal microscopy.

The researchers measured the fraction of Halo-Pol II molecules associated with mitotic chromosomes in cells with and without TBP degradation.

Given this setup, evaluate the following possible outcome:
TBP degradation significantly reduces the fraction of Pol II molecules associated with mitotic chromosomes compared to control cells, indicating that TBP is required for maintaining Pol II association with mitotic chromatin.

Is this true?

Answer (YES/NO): NO